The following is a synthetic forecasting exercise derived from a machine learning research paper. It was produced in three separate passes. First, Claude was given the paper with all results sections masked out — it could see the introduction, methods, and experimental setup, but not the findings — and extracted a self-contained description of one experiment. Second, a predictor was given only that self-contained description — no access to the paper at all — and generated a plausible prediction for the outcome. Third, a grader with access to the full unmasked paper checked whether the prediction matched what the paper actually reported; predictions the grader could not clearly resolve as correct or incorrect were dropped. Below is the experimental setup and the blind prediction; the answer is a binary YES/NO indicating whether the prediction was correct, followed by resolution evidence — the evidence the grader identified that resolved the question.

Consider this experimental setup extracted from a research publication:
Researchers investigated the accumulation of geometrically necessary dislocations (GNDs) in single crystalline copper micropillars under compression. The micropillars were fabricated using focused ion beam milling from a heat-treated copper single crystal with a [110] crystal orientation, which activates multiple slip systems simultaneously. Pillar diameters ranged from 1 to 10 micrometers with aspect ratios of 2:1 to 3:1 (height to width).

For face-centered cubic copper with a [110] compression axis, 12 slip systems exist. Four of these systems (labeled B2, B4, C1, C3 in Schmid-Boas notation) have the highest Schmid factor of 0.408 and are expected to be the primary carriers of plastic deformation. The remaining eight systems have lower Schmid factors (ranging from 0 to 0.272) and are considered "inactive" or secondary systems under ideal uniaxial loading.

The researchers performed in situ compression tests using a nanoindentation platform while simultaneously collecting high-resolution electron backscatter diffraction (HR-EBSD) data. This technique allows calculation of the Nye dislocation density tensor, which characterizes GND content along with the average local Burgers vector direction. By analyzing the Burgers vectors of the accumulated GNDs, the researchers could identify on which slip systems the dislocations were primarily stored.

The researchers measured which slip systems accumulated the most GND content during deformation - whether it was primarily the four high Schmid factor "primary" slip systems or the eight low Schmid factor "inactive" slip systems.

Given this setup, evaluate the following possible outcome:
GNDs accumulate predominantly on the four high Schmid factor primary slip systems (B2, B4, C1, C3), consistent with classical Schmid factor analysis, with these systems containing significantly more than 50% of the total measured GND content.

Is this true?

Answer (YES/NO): NO